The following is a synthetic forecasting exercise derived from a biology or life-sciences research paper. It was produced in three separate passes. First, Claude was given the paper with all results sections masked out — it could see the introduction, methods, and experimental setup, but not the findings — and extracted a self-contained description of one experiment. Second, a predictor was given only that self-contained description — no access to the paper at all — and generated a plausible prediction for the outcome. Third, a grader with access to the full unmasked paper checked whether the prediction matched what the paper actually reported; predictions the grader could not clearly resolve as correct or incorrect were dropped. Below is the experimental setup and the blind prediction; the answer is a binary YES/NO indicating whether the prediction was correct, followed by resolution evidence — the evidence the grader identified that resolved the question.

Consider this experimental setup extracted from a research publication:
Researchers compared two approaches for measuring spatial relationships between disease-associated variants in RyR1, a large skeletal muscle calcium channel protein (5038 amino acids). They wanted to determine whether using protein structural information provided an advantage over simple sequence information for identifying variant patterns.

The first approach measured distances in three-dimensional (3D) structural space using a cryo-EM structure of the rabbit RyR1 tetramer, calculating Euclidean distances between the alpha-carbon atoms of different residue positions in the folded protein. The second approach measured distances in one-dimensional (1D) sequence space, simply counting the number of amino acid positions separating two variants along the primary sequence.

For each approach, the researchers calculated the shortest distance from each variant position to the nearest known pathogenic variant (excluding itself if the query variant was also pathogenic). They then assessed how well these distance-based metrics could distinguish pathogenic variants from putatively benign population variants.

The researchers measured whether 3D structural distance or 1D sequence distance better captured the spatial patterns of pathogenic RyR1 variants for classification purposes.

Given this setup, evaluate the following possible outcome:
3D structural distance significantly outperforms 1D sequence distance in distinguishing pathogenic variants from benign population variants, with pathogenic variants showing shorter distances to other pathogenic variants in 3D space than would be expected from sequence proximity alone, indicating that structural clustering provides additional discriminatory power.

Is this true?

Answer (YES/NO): NO